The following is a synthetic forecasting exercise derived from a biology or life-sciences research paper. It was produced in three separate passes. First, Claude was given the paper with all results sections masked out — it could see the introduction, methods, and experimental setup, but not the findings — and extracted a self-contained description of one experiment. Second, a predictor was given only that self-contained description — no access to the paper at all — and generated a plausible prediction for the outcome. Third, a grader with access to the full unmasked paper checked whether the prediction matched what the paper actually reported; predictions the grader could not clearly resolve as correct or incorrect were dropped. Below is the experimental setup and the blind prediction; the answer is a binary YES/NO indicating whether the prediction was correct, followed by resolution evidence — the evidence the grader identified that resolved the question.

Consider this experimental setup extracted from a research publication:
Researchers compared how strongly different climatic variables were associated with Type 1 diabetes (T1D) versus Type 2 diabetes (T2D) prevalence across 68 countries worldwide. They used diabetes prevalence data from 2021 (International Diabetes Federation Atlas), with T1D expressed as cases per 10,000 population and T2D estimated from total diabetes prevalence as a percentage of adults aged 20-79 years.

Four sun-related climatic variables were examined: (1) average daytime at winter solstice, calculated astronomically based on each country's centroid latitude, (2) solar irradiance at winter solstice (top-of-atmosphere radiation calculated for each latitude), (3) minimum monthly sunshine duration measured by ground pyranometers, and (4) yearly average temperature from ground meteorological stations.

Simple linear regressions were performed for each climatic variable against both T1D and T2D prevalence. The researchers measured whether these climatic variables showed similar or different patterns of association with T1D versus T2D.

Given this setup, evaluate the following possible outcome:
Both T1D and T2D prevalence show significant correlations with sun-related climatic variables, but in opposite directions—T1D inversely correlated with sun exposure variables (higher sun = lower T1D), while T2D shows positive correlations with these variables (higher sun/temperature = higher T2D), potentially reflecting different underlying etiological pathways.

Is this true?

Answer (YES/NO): YES